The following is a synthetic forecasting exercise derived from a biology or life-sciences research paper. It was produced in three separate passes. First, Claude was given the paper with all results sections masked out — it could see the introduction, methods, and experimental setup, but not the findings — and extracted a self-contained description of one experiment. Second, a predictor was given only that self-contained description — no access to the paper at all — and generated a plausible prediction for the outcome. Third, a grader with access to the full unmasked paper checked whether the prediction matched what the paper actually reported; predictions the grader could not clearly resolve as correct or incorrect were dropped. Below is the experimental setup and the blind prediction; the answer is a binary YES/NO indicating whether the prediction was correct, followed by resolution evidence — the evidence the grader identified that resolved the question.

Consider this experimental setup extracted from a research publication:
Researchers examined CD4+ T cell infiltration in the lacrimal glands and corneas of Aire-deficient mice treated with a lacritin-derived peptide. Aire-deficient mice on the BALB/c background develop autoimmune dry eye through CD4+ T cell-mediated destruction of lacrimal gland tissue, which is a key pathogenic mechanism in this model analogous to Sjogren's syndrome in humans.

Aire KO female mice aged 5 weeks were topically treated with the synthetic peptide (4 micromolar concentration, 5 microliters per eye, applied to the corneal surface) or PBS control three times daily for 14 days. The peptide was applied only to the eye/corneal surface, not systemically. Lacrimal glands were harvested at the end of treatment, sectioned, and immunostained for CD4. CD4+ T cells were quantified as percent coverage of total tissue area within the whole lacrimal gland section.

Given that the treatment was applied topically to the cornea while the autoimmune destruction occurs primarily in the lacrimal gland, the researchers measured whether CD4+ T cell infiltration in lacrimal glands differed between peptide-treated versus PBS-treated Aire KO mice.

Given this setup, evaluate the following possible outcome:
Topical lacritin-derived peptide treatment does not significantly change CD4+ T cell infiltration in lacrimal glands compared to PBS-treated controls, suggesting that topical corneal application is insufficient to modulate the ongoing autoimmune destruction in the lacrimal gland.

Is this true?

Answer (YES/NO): YES